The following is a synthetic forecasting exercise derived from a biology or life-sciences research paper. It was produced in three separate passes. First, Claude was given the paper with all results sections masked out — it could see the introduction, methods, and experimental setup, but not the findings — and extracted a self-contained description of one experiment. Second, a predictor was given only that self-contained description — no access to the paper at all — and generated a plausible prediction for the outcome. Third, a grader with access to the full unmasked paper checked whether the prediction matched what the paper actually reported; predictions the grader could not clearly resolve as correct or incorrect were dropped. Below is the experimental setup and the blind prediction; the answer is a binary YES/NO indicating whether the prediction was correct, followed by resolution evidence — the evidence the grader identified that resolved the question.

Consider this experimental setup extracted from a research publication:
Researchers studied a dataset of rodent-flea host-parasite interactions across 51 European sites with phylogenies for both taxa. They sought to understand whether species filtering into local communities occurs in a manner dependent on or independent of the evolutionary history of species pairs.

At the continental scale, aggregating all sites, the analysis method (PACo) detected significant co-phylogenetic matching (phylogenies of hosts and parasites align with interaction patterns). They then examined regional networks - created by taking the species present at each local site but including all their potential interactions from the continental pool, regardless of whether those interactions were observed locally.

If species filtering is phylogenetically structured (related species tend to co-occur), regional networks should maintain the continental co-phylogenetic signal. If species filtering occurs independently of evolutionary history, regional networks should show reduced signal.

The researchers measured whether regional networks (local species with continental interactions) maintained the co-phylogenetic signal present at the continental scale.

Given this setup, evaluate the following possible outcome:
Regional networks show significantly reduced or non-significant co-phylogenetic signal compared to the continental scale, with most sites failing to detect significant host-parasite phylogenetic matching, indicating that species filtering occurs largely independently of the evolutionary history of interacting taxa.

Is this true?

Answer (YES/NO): YES